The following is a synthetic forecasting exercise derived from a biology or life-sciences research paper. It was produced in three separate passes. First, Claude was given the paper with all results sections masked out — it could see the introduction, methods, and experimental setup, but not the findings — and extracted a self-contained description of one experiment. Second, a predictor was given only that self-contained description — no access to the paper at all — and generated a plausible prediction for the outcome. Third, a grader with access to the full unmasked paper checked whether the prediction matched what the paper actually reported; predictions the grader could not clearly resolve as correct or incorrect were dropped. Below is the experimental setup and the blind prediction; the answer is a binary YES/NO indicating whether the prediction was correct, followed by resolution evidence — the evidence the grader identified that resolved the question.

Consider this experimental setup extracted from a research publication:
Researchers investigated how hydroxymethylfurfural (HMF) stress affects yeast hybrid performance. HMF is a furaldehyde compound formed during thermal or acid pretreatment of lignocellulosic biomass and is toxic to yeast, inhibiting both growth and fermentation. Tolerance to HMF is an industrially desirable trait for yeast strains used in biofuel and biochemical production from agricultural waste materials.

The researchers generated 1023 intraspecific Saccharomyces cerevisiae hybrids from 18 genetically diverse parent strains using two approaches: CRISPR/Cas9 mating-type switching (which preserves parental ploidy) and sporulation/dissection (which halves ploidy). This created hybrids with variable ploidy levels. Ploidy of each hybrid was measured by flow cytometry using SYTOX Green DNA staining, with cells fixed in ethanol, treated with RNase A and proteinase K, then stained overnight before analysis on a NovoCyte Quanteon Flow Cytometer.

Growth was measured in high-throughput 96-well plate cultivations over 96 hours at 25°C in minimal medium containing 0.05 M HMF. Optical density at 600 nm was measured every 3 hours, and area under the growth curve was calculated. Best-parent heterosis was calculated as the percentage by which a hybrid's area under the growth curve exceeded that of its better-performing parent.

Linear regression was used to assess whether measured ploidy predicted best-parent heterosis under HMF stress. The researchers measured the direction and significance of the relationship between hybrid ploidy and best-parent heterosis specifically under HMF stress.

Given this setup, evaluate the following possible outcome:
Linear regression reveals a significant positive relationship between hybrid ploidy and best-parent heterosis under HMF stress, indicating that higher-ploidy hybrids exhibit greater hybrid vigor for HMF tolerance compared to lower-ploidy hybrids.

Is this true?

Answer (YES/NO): NO